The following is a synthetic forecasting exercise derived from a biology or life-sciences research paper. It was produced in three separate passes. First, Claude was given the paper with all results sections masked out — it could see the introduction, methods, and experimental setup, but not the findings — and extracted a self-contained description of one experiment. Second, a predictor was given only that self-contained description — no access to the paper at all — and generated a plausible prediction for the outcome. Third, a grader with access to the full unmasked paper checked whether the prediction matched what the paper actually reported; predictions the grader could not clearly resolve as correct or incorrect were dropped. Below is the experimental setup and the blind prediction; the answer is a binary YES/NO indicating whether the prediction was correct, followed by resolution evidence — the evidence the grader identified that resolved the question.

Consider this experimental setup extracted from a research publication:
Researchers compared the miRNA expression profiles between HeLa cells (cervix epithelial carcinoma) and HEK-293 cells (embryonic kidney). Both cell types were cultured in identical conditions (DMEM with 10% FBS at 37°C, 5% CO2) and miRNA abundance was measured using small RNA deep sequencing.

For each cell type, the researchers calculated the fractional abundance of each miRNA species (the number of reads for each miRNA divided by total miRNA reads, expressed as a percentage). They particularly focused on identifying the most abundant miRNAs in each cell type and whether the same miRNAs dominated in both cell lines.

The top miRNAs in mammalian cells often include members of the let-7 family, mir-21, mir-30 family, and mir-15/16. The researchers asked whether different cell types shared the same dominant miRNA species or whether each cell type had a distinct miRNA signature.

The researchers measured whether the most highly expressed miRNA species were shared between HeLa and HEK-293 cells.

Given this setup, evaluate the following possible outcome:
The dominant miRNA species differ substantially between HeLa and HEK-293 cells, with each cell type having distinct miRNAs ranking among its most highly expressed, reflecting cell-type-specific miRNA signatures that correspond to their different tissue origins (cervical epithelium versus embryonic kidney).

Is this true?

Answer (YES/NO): YES